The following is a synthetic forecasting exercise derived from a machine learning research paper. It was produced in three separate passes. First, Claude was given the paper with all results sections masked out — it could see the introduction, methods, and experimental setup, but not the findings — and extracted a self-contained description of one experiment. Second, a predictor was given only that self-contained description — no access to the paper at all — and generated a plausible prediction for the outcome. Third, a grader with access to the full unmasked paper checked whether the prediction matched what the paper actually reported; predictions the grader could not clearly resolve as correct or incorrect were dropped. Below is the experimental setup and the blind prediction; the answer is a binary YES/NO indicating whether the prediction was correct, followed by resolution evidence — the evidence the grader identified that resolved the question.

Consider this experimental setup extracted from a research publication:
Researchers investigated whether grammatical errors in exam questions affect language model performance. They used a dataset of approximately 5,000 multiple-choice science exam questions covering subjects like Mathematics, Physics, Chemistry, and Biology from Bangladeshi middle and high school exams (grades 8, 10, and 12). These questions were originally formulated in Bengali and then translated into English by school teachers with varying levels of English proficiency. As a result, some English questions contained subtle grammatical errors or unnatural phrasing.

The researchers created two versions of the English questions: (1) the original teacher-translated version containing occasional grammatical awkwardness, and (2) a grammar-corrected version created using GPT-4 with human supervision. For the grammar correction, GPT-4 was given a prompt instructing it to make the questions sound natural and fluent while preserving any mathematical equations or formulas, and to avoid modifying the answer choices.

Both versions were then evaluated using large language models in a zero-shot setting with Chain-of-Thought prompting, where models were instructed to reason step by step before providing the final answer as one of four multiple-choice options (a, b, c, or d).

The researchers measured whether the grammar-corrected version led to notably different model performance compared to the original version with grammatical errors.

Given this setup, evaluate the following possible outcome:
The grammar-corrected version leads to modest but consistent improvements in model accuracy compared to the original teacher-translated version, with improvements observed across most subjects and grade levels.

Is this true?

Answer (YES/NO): NO